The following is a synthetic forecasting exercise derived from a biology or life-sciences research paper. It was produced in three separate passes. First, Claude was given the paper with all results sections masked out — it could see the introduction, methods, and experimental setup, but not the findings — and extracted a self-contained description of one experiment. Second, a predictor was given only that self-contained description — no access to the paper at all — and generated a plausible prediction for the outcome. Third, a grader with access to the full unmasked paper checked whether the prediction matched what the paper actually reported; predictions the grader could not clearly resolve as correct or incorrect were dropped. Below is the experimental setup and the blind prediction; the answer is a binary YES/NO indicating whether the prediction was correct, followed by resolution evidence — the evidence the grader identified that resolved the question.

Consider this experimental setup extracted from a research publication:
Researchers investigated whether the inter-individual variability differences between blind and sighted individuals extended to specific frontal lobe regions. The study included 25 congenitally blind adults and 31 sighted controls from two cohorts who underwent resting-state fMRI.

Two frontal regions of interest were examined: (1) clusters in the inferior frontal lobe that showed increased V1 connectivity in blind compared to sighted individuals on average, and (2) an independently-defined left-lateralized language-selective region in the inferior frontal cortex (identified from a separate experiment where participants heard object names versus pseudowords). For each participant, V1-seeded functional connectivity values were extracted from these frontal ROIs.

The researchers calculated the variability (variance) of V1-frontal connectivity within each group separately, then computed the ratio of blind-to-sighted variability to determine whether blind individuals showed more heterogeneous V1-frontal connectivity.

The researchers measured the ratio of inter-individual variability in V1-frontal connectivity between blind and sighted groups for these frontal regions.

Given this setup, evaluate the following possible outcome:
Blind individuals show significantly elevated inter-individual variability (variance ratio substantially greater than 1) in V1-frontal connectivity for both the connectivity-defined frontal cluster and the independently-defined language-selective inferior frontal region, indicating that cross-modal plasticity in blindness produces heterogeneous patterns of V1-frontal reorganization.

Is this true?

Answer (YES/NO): YES